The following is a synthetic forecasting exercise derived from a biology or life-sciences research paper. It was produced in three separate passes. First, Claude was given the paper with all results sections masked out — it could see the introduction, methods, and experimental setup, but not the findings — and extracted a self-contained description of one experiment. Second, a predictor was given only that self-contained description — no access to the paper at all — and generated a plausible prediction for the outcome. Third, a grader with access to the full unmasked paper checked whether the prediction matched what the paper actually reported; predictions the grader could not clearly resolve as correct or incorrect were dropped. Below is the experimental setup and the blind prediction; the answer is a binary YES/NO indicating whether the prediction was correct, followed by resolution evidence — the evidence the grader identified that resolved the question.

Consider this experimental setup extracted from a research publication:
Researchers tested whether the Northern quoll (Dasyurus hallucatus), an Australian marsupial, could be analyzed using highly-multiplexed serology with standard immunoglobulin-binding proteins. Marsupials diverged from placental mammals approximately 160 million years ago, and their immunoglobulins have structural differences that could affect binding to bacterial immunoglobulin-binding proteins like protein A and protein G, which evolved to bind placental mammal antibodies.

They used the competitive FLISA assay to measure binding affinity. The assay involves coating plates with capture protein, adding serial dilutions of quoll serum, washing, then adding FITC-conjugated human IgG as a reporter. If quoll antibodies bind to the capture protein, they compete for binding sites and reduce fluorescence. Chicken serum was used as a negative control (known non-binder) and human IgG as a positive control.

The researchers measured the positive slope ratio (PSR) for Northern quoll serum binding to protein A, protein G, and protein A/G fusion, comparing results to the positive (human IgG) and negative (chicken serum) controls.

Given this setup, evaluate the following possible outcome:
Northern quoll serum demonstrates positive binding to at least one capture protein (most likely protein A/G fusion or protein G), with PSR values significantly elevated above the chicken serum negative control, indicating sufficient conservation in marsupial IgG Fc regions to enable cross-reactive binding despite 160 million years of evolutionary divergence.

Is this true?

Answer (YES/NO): YES